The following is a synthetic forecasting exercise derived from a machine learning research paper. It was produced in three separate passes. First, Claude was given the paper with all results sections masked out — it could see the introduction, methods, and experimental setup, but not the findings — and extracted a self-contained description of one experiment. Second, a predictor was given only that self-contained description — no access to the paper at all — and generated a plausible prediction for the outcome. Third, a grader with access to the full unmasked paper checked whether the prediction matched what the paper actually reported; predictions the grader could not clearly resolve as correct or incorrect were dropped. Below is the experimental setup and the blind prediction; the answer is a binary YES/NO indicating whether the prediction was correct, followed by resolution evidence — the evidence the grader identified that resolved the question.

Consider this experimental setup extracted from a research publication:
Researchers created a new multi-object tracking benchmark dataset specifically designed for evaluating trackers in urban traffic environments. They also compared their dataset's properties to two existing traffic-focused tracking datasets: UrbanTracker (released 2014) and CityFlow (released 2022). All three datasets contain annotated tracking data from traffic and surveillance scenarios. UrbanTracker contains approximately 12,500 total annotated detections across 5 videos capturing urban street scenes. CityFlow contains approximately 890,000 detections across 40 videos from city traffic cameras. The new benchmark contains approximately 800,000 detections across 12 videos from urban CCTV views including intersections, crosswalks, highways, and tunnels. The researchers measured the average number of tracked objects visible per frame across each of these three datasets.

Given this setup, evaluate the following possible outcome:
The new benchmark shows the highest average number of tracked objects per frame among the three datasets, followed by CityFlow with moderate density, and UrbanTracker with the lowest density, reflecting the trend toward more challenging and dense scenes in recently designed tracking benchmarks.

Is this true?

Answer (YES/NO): YES